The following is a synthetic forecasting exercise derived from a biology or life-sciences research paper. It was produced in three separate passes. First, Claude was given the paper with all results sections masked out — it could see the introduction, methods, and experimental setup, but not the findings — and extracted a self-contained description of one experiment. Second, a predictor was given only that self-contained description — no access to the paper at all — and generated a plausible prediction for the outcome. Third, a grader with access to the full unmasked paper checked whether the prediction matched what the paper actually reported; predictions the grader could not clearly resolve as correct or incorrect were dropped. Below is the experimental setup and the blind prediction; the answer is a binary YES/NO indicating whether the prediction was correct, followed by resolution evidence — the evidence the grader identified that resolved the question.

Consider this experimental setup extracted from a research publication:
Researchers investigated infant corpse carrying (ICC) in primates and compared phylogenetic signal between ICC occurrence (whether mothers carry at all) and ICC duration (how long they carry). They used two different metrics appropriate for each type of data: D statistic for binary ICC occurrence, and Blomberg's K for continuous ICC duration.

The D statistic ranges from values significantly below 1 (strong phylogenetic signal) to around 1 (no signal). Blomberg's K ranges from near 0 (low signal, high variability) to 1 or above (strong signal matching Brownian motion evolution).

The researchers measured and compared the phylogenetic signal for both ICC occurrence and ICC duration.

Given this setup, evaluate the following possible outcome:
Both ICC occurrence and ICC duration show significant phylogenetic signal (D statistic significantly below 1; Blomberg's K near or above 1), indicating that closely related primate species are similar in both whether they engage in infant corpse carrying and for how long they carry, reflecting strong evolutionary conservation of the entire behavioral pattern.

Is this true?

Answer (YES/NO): NO